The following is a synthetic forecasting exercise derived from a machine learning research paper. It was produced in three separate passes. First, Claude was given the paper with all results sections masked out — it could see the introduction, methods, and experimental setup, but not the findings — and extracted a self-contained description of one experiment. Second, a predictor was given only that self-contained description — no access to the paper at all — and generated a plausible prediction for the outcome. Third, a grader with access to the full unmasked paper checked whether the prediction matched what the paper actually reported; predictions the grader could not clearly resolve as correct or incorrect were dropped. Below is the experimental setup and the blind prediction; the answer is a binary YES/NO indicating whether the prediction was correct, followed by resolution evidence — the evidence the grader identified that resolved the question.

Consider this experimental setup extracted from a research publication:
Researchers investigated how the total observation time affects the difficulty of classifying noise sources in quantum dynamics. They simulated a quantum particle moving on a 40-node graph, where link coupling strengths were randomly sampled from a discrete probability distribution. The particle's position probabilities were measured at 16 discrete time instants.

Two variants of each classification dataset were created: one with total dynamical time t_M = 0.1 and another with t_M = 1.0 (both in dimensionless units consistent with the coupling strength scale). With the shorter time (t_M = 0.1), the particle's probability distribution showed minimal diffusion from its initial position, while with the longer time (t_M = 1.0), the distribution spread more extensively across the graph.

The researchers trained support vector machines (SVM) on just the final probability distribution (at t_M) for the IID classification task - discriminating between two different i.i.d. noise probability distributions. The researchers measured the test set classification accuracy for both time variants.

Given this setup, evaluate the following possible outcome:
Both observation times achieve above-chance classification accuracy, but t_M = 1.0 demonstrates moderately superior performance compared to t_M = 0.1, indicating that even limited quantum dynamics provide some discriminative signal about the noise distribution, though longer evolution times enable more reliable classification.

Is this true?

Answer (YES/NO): NO